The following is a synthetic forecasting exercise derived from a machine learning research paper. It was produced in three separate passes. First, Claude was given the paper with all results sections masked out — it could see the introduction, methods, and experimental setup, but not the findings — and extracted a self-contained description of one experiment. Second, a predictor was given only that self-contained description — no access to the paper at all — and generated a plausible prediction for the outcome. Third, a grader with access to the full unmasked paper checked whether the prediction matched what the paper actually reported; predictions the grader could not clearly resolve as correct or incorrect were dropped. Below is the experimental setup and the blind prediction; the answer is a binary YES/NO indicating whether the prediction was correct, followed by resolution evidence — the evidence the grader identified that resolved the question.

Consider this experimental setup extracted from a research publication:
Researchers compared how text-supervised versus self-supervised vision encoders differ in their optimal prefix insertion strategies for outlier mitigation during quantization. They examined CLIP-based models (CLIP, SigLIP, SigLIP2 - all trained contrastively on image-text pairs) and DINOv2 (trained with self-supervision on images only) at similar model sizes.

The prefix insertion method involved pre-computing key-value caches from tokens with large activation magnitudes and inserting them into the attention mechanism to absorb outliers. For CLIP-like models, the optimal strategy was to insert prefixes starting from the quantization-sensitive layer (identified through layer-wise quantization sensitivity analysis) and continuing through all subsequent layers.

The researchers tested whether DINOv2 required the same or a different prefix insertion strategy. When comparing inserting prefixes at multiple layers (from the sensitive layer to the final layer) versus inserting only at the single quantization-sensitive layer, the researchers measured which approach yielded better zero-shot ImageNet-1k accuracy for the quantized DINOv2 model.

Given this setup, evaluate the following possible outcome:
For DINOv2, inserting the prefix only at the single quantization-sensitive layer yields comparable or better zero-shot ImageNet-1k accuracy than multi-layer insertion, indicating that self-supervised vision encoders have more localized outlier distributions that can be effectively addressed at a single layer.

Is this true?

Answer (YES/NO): YES